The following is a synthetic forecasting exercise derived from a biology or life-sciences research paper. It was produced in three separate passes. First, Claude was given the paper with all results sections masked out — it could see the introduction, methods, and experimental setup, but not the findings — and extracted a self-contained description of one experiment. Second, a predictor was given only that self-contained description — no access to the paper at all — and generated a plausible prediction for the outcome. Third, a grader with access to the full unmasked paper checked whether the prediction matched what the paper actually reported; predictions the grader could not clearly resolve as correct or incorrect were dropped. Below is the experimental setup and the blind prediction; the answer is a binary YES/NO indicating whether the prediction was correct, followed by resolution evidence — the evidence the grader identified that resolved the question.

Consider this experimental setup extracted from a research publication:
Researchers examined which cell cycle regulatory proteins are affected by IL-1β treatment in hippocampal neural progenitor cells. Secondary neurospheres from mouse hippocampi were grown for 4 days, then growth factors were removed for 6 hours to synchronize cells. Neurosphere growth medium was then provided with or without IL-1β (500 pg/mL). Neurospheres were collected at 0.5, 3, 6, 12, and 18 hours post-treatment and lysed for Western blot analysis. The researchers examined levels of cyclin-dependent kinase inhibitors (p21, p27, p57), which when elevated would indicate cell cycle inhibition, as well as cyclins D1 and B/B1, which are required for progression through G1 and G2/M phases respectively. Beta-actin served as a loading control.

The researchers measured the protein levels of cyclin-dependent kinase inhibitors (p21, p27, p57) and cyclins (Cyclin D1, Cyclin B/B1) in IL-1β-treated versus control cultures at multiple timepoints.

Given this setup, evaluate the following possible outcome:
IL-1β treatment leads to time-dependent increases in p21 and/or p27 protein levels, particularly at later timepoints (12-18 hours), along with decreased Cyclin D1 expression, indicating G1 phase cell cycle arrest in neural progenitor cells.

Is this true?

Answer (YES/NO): NO